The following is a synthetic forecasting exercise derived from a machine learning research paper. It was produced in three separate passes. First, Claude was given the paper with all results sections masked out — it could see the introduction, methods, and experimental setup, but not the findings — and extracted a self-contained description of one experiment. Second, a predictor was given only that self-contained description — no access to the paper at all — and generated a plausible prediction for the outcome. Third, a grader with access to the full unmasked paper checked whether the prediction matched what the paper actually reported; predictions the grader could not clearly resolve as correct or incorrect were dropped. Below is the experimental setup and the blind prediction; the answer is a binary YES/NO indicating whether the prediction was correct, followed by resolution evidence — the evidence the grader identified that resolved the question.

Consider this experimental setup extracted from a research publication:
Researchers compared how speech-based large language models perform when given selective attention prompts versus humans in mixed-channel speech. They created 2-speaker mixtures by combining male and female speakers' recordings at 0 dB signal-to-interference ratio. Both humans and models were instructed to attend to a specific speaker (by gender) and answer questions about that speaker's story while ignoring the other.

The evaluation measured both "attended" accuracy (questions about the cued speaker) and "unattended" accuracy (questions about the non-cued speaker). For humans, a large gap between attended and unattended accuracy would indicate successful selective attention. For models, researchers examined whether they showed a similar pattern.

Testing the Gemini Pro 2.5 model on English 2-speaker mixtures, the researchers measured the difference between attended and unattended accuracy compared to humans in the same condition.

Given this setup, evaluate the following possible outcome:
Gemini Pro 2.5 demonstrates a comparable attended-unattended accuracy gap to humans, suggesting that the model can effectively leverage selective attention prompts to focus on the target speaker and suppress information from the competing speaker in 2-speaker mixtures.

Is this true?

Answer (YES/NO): NO